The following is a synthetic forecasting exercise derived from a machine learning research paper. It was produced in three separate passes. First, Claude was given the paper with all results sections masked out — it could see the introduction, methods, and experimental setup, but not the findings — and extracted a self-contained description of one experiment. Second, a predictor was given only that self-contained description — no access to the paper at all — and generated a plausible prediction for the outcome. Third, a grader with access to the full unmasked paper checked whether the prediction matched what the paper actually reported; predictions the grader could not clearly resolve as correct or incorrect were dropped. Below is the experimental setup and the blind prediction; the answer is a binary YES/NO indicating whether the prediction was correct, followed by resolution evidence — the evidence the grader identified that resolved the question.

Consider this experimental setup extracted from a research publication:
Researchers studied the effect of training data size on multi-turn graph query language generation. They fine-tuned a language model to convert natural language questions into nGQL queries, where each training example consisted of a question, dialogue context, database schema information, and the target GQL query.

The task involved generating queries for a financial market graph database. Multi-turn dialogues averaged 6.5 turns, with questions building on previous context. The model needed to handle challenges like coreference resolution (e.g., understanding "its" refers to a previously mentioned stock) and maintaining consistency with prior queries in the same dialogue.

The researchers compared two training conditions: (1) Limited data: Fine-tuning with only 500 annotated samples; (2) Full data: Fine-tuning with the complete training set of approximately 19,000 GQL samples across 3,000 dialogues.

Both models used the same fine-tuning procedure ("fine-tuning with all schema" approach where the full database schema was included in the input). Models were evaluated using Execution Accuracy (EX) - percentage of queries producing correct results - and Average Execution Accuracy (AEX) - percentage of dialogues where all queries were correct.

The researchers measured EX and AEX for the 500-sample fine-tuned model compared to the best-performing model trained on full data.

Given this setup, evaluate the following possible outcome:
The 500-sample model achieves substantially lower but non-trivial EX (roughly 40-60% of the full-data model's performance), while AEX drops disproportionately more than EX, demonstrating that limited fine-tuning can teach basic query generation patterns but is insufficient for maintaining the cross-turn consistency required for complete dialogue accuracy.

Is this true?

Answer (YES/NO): NO